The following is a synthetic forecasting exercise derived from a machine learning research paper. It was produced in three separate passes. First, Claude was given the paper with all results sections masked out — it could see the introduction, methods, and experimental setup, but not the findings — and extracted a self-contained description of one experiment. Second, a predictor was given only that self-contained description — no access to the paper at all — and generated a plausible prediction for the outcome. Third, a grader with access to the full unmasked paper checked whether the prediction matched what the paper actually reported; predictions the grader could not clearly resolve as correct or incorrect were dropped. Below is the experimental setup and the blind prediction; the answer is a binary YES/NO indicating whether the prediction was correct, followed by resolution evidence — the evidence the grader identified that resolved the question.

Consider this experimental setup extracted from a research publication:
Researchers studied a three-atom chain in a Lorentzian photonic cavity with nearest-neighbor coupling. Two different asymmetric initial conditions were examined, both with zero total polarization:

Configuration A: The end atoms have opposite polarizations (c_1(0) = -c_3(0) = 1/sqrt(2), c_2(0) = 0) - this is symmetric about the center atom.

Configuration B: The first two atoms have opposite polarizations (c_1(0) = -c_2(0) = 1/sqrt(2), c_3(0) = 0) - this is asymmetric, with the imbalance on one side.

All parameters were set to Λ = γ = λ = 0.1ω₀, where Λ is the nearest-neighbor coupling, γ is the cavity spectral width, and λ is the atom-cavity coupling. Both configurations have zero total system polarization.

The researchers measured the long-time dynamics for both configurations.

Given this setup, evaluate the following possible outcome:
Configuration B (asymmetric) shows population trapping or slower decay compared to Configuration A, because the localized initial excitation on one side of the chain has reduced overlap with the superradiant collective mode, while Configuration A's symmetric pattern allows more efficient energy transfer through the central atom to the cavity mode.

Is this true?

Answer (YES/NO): NO